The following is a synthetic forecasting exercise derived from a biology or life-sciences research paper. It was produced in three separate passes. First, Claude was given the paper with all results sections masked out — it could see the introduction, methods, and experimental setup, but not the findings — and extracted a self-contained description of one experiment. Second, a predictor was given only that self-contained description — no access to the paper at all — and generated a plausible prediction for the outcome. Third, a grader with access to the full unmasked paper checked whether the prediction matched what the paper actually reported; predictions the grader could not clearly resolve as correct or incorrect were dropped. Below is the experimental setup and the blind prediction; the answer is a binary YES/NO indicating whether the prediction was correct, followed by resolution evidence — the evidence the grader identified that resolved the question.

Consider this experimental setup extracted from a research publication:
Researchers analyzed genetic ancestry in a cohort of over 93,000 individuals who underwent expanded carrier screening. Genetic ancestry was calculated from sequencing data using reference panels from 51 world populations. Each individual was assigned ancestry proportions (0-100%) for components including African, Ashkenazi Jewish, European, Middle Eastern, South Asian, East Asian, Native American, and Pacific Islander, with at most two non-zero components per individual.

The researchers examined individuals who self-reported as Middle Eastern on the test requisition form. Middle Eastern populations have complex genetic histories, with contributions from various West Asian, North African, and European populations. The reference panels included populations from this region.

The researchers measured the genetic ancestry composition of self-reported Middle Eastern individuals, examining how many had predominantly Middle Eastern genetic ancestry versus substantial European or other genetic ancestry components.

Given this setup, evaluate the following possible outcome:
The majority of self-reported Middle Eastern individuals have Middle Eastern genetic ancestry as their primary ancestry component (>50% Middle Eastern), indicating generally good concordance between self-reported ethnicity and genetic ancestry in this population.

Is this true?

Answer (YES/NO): NO